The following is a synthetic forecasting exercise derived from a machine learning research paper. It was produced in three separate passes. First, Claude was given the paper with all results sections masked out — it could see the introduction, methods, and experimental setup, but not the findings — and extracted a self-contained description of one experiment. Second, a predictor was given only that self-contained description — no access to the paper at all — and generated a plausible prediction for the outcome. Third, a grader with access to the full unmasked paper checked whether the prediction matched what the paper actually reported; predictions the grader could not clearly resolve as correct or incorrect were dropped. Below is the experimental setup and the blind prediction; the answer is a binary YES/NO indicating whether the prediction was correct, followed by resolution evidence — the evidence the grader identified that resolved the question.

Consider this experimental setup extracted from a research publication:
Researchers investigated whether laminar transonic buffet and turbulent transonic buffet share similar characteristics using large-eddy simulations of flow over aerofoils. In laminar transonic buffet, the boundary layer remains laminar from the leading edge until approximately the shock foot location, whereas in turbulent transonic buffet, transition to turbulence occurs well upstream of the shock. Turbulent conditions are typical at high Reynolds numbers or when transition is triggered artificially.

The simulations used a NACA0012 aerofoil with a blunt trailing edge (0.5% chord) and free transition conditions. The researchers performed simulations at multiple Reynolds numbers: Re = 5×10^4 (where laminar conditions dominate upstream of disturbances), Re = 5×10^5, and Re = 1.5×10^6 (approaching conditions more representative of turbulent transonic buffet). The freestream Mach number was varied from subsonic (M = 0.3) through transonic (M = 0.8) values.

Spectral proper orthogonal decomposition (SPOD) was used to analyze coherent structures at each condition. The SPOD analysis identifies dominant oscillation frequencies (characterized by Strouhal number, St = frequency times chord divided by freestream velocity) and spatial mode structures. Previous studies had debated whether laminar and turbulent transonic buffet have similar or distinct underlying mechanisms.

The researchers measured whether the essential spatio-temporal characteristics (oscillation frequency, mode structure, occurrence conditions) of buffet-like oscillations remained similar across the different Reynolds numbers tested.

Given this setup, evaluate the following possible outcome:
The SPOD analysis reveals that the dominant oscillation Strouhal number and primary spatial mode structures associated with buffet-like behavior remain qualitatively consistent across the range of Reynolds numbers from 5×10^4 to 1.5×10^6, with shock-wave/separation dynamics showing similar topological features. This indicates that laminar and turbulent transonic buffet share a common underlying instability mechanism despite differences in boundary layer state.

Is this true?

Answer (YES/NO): NO